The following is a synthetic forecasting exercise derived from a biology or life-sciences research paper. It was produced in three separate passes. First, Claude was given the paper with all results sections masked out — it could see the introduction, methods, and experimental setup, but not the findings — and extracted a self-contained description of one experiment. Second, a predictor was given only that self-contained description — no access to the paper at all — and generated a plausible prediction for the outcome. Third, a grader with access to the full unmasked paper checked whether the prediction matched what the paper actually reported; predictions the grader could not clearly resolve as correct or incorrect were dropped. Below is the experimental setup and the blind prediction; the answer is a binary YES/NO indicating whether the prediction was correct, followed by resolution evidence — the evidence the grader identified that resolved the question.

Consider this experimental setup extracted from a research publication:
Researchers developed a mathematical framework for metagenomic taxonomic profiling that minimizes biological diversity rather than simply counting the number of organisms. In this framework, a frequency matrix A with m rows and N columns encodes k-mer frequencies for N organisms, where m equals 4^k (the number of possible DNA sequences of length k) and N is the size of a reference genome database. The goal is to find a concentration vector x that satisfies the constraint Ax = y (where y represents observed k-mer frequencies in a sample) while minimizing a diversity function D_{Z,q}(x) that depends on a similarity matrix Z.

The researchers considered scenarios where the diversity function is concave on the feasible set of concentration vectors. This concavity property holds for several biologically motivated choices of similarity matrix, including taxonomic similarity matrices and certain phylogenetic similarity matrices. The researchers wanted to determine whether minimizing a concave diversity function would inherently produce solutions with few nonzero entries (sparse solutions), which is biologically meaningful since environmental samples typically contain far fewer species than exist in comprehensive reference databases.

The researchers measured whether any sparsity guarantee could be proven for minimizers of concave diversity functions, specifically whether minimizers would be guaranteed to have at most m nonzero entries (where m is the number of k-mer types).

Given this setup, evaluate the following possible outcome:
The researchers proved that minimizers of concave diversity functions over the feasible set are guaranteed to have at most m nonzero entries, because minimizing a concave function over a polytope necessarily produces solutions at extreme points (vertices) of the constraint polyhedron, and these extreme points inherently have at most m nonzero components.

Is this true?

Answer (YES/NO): YES